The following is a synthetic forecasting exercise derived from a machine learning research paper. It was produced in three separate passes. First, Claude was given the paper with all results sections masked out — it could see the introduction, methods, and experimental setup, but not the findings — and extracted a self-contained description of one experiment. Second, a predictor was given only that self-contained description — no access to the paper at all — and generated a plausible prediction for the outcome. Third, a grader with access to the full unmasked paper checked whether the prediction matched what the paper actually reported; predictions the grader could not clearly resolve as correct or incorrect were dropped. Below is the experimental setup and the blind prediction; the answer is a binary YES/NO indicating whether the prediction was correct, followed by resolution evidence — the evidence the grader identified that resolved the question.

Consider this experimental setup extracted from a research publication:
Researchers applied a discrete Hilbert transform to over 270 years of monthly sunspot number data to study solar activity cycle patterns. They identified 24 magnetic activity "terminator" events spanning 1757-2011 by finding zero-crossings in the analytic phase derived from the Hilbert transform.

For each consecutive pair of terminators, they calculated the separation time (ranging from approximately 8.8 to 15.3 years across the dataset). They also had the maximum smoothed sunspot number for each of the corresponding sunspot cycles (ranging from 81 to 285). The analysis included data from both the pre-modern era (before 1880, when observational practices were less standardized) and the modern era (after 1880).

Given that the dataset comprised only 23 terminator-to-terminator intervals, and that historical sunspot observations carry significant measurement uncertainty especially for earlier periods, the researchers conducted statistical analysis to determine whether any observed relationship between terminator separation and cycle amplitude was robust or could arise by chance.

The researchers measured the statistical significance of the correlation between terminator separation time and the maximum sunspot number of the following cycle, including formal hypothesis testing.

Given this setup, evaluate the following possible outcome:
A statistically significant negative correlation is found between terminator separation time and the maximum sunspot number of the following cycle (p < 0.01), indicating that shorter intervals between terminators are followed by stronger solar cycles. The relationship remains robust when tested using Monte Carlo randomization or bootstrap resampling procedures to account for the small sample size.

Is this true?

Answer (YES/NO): NO